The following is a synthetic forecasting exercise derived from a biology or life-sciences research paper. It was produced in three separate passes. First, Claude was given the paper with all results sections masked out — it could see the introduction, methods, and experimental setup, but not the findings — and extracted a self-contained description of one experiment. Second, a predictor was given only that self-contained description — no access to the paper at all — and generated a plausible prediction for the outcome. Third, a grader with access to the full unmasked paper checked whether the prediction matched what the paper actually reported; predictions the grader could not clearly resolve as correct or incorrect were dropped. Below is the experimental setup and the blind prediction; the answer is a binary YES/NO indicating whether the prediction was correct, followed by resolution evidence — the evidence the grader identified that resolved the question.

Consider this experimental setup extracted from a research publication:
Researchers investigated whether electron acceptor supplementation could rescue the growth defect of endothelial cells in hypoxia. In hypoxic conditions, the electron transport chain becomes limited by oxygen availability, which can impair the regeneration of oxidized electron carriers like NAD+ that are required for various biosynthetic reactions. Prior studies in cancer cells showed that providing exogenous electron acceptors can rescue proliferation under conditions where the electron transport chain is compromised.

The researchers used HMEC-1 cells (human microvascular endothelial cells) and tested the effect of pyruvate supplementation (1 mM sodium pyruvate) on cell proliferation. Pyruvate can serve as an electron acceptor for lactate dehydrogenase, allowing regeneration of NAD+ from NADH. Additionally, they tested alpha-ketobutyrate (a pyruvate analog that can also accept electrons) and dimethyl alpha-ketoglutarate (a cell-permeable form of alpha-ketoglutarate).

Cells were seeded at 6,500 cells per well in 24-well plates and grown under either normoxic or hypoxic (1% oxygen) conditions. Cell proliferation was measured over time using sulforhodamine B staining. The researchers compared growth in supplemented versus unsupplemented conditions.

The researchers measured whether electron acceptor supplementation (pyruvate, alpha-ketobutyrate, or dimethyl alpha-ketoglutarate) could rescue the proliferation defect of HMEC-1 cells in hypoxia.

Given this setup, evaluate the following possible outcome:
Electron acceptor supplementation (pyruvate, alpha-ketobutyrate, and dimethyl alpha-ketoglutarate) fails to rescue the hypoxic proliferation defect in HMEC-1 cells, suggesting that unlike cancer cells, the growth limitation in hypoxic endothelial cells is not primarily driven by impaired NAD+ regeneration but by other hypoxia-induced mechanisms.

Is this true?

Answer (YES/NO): YES